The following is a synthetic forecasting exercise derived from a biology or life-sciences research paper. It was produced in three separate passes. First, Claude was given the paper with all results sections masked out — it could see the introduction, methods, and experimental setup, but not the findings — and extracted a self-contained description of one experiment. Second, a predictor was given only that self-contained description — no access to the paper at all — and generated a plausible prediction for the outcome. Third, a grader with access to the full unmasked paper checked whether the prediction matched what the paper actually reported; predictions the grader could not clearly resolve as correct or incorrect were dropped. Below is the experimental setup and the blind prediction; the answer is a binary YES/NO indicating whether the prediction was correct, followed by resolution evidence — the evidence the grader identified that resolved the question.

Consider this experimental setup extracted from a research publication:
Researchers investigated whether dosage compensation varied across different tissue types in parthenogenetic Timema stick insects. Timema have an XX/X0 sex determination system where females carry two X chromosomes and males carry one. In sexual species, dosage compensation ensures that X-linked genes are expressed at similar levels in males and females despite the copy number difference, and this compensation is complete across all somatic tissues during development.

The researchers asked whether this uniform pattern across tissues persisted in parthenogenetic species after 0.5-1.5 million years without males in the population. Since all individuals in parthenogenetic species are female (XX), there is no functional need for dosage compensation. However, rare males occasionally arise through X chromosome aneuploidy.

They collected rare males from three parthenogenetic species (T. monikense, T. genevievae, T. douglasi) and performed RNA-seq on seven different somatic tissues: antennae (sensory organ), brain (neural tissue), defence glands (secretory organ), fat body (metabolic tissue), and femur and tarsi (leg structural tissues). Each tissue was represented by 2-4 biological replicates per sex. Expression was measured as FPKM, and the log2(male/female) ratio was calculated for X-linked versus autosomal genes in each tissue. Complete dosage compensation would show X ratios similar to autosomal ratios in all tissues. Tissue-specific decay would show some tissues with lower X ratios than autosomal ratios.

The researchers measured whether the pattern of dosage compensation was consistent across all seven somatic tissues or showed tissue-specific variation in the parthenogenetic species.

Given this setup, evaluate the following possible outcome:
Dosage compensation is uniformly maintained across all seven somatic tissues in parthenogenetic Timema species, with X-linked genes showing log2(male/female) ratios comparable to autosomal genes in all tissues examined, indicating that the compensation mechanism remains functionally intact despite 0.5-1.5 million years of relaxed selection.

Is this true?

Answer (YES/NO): YES